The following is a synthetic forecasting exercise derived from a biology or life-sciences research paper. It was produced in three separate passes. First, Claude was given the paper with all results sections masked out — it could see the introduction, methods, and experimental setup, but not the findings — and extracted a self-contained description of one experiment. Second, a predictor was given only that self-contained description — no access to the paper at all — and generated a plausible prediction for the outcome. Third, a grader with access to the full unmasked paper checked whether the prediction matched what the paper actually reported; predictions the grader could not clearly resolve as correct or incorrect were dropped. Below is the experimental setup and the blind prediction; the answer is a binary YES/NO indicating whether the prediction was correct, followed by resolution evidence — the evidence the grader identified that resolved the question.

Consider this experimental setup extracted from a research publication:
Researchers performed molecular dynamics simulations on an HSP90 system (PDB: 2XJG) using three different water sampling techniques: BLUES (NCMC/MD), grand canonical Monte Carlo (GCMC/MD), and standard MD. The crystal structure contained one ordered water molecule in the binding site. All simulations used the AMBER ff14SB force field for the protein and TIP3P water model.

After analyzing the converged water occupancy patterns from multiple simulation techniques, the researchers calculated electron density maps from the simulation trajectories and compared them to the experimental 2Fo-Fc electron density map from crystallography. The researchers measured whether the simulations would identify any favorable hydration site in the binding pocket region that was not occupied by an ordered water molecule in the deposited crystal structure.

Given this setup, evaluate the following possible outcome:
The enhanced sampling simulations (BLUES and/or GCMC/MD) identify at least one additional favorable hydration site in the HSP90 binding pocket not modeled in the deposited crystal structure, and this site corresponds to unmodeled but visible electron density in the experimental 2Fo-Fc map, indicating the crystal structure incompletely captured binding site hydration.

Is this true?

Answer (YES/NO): NO